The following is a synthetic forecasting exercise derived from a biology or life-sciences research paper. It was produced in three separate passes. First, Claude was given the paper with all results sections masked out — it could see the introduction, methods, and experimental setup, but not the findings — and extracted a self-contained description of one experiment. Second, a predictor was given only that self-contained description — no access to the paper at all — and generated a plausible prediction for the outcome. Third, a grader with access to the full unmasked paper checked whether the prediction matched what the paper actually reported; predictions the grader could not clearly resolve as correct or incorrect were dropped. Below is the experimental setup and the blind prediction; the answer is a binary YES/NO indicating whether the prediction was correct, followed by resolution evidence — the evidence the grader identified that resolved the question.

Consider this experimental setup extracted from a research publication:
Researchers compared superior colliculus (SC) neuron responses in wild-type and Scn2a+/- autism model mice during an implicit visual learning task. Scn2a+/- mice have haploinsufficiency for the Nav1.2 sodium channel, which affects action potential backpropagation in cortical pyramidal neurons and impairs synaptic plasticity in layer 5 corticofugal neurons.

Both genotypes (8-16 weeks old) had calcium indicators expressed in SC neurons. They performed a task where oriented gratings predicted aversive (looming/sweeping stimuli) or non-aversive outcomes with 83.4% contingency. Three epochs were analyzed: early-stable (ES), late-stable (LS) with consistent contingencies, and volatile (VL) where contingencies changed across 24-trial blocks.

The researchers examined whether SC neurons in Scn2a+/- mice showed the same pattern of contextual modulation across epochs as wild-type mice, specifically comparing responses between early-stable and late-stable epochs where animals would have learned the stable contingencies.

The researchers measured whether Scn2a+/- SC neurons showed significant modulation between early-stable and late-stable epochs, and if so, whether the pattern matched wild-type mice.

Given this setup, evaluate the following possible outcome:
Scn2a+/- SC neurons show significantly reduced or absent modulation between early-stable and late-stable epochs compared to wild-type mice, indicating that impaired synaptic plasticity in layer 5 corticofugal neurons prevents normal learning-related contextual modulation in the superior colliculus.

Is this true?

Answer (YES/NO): YES